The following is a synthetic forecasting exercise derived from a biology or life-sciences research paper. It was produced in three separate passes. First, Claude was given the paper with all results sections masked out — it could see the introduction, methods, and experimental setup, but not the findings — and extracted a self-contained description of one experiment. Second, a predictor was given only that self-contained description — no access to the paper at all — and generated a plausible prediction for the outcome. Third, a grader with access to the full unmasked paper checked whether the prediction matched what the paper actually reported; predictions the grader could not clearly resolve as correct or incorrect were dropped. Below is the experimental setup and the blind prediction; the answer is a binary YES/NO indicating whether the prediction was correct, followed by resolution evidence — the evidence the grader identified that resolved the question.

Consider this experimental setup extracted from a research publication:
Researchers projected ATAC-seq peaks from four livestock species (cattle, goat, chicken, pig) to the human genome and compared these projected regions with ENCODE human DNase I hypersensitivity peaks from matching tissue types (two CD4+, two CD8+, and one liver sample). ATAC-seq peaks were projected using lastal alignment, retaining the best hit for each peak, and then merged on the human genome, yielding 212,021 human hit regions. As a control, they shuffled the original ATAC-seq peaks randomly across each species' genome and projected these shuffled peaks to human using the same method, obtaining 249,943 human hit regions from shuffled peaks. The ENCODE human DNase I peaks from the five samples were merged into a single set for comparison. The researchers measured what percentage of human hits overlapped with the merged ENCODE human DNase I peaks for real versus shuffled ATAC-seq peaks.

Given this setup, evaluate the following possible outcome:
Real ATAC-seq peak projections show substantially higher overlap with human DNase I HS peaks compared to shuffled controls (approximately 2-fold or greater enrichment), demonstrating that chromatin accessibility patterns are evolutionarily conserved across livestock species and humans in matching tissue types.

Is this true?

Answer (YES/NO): YES